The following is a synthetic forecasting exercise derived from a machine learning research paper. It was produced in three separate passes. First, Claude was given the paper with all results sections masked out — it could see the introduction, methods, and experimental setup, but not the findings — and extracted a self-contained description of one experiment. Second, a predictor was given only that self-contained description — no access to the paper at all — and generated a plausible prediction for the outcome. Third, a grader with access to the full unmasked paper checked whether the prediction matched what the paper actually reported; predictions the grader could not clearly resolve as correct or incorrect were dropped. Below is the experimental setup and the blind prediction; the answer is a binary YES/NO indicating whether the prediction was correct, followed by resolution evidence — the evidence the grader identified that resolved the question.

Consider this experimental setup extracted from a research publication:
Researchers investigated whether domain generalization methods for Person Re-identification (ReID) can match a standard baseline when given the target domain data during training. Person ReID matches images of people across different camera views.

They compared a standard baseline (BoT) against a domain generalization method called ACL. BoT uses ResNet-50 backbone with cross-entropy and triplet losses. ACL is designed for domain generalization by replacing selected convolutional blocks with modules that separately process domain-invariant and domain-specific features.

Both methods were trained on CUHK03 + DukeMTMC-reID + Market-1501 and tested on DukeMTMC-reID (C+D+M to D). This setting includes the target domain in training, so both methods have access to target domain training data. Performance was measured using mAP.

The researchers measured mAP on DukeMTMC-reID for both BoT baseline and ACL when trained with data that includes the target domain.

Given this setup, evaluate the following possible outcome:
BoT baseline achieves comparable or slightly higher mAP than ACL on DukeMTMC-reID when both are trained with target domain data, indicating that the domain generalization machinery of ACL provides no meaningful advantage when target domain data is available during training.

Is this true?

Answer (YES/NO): YES